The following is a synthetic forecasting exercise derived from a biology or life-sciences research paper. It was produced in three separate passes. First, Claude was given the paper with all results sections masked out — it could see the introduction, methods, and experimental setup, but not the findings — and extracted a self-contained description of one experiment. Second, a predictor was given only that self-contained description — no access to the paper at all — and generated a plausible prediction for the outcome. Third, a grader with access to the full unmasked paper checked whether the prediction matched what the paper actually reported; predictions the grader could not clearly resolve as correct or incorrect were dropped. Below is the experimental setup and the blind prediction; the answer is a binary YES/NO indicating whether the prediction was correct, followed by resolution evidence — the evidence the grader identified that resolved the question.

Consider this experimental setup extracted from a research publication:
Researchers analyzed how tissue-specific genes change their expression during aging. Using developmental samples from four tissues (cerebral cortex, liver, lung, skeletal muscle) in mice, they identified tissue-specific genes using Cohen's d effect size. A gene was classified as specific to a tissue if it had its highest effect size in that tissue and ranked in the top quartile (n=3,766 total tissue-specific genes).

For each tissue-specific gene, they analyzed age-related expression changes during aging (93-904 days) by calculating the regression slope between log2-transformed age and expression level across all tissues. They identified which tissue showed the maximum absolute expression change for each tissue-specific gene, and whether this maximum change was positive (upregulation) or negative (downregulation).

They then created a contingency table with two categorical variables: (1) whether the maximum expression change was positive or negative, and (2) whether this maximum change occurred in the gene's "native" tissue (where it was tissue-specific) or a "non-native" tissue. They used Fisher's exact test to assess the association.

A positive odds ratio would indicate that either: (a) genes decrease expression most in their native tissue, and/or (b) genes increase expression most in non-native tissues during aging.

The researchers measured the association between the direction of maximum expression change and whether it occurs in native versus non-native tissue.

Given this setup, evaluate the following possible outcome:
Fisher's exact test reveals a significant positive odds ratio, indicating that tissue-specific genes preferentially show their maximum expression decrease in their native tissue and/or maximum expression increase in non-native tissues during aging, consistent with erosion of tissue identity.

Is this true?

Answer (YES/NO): YES